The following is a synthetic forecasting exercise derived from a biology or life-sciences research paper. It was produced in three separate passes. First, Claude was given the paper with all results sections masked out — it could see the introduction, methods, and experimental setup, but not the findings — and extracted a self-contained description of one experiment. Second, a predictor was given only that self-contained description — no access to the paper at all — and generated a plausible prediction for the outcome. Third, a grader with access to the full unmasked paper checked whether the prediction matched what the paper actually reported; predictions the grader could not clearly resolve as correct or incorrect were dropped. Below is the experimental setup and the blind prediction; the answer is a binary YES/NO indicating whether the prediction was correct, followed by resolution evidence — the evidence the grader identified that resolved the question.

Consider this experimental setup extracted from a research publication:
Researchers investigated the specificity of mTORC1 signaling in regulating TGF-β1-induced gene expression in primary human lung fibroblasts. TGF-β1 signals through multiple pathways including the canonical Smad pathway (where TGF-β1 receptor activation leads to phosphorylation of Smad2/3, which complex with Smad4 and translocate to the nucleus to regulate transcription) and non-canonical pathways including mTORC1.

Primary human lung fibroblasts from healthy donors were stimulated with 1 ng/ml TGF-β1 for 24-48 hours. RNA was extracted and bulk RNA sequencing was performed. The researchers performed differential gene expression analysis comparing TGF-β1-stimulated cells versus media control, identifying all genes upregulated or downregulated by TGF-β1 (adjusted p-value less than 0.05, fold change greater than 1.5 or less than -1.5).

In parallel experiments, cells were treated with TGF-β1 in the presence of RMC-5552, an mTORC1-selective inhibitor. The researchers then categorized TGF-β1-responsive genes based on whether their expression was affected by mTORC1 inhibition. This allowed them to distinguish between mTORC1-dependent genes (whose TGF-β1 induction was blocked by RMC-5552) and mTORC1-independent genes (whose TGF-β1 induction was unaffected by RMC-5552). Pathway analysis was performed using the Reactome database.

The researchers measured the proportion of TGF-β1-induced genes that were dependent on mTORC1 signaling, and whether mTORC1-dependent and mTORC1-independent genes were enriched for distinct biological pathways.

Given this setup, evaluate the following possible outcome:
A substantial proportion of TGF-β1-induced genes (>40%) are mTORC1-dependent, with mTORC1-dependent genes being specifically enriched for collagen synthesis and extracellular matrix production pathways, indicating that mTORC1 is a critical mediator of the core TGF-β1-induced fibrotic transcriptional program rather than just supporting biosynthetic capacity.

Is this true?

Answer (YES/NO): NO